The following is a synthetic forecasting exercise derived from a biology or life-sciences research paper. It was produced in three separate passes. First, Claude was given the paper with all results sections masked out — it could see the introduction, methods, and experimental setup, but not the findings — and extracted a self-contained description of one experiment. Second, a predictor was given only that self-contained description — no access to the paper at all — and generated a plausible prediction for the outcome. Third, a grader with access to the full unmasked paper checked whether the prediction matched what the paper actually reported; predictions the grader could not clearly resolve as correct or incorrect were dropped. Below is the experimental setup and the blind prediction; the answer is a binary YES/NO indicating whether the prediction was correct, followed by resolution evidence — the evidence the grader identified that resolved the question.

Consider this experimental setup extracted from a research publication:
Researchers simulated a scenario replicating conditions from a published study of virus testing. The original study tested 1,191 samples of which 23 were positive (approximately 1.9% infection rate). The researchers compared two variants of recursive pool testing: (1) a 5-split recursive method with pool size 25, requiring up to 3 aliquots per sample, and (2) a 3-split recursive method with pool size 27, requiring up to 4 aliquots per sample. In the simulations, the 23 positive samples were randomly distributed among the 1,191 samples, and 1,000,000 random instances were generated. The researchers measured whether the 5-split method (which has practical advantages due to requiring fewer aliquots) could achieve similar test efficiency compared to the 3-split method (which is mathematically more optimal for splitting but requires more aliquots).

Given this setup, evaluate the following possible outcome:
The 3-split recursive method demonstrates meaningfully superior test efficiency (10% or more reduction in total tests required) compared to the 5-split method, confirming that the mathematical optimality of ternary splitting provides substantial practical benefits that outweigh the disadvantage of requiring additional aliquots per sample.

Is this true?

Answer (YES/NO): NO